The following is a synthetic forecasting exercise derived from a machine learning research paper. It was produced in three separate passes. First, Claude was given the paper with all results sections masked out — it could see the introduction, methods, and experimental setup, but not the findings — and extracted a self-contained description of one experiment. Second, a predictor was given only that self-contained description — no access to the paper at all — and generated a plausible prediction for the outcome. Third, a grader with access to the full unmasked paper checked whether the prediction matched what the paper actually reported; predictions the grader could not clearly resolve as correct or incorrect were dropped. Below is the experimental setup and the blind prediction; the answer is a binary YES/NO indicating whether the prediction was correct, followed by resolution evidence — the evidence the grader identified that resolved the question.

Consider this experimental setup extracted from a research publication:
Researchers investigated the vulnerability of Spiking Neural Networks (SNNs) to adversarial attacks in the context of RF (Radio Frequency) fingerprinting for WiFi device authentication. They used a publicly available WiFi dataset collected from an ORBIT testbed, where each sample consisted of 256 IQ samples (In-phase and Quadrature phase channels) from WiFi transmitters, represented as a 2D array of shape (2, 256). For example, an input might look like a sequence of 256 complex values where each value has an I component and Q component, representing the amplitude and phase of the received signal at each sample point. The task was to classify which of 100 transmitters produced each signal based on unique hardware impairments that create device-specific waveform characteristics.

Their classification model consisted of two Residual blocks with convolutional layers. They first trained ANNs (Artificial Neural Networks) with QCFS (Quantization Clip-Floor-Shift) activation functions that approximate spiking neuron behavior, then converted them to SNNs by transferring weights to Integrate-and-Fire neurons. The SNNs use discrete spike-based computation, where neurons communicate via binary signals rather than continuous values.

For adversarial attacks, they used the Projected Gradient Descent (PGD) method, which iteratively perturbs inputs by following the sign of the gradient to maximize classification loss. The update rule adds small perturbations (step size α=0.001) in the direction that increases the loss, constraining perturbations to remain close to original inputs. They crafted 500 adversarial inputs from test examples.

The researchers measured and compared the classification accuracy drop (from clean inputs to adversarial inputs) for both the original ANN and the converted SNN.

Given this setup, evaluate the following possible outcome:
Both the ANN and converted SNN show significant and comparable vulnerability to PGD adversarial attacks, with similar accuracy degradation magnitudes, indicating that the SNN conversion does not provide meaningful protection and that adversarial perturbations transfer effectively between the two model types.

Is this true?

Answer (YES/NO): NO